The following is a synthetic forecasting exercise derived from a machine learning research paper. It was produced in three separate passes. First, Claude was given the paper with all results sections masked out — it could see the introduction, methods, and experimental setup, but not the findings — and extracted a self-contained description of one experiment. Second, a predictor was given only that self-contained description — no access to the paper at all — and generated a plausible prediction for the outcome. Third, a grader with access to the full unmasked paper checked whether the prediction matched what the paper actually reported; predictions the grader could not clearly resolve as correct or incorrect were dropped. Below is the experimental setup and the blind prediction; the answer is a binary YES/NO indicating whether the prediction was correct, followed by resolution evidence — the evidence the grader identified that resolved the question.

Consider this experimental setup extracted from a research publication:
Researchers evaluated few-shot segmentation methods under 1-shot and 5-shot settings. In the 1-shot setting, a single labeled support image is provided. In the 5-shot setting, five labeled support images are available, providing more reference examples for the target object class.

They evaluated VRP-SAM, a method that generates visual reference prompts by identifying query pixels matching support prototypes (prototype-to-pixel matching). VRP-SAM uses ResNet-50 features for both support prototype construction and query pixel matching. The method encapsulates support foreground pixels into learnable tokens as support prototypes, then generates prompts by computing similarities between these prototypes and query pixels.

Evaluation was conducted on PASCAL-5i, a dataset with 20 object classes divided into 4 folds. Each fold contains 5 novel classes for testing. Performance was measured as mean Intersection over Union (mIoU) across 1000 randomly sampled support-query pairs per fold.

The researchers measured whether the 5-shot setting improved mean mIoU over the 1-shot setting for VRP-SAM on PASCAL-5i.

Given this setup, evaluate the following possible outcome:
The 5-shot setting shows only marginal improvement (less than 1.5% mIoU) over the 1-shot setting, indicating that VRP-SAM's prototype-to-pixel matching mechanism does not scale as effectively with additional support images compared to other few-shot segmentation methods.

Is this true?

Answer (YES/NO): NO